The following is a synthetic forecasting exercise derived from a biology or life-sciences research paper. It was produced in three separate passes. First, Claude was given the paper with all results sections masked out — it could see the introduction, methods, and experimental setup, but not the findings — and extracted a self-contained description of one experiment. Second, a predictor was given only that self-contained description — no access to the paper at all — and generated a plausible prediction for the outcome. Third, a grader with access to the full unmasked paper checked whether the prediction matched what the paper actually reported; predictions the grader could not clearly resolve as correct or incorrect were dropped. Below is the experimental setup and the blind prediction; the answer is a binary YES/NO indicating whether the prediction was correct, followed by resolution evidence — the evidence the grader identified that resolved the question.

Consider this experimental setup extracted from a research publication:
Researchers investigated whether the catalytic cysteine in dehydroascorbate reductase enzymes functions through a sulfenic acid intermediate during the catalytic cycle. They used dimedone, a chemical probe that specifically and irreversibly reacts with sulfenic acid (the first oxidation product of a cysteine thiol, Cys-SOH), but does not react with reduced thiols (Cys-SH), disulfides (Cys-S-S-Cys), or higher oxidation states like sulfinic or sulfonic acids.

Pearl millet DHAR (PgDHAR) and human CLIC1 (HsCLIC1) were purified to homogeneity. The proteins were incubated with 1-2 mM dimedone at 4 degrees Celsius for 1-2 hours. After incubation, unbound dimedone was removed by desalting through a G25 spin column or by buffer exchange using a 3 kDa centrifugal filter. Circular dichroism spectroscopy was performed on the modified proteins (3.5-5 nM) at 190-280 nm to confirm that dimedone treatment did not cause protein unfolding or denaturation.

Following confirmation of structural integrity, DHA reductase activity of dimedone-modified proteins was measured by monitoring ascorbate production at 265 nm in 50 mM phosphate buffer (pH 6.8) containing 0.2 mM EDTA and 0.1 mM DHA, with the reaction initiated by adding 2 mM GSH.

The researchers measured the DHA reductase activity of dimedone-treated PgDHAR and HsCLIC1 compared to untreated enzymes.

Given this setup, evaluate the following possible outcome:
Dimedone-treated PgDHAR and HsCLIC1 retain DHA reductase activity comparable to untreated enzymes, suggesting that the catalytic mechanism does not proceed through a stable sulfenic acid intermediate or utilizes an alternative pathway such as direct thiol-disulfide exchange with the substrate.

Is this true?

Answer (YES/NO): NO